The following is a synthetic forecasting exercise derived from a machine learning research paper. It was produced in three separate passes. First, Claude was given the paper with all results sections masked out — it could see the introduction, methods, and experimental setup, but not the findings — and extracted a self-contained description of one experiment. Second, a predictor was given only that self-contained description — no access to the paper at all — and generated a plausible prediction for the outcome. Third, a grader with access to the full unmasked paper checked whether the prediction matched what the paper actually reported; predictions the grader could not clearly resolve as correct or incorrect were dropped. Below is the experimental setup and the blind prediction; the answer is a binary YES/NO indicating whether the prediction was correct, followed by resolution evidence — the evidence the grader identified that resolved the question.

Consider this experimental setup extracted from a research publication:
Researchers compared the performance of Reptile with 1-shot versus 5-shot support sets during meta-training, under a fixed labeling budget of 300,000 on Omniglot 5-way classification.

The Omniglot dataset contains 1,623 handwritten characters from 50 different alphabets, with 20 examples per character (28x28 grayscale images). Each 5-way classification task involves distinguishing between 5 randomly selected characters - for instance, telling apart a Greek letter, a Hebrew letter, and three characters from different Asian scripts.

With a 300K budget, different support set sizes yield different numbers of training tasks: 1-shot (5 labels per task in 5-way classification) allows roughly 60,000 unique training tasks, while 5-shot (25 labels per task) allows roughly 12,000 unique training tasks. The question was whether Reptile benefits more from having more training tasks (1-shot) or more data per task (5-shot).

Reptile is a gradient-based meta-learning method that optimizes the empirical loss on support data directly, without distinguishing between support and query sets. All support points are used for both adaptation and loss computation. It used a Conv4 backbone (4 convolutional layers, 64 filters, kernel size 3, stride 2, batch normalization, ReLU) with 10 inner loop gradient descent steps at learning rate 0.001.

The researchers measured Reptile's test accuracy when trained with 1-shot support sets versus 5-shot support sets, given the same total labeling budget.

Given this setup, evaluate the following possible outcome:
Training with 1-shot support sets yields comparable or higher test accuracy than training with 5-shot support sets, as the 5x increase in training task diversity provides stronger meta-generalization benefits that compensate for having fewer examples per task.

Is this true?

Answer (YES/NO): NO